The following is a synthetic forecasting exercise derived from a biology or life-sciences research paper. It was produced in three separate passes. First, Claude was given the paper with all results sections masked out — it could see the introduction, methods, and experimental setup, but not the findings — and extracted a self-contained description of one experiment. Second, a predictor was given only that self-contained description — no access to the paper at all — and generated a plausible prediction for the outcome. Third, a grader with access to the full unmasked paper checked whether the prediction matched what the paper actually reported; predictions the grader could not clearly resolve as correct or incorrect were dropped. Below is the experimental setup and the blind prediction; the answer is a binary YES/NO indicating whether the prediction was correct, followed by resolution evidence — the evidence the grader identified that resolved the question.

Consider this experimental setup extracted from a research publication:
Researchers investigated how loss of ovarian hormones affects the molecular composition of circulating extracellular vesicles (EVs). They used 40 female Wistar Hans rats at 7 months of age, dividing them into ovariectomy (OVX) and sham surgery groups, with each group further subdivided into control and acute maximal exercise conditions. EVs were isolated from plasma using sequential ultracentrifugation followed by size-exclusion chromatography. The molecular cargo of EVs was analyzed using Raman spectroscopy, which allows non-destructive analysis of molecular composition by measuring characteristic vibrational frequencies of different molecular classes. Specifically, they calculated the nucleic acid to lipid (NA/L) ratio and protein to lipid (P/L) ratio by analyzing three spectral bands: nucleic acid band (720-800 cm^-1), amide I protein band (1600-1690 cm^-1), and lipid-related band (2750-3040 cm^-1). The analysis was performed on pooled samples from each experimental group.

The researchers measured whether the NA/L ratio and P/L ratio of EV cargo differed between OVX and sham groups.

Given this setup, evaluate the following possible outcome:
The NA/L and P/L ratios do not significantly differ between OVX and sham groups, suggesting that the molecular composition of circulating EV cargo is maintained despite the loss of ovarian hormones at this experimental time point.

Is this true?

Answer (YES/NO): NO